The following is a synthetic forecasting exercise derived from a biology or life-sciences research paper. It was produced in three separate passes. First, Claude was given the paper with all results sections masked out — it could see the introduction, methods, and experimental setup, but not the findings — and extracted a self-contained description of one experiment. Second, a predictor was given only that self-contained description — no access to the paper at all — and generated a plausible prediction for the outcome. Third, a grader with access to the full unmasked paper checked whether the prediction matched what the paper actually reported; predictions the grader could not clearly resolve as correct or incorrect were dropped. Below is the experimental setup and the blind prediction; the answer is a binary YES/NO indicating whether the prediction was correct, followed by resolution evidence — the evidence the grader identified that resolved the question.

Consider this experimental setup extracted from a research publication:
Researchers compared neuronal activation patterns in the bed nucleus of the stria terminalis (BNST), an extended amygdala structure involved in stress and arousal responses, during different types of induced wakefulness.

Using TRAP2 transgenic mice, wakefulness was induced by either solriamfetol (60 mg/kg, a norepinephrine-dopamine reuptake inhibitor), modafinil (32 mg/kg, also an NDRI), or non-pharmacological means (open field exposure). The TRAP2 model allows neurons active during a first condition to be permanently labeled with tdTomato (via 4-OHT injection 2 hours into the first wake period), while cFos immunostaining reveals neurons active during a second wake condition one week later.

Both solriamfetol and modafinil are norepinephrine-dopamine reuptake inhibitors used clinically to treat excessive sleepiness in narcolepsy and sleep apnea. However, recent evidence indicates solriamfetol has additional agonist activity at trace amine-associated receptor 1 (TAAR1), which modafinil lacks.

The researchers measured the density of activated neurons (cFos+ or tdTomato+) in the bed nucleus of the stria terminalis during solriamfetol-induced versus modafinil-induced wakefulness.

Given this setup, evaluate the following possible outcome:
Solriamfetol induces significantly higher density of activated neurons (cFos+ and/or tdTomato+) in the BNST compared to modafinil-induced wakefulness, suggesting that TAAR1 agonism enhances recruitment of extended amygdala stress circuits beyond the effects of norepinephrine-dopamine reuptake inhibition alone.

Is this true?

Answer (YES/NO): YES